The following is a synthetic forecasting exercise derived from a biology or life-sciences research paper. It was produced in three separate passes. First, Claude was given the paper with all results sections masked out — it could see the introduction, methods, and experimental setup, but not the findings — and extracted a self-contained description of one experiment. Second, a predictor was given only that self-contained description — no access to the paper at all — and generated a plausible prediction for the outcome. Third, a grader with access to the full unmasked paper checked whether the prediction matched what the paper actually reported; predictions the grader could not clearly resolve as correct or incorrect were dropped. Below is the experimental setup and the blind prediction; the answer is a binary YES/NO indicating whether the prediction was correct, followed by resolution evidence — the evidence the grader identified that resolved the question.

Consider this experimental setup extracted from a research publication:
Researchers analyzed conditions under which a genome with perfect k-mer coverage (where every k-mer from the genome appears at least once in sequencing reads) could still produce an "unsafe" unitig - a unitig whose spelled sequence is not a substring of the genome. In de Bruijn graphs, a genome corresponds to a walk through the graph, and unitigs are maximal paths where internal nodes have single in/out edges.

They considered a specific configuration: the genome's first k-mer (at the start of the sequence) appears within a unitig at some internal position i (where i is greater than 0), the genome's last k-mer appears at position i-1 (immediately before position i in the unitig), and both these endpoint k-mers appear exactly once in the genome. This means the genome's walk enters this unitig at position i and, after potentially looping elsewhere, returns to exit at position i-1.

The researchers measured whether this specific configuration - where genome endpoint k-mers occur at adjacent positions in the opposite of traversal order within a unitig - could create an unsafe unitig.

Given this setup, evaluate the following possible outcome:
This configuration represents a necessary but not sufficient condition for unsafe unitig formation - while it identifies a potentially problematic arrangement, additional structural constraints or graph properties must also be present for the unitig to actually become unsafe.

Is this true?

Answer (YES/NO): NO